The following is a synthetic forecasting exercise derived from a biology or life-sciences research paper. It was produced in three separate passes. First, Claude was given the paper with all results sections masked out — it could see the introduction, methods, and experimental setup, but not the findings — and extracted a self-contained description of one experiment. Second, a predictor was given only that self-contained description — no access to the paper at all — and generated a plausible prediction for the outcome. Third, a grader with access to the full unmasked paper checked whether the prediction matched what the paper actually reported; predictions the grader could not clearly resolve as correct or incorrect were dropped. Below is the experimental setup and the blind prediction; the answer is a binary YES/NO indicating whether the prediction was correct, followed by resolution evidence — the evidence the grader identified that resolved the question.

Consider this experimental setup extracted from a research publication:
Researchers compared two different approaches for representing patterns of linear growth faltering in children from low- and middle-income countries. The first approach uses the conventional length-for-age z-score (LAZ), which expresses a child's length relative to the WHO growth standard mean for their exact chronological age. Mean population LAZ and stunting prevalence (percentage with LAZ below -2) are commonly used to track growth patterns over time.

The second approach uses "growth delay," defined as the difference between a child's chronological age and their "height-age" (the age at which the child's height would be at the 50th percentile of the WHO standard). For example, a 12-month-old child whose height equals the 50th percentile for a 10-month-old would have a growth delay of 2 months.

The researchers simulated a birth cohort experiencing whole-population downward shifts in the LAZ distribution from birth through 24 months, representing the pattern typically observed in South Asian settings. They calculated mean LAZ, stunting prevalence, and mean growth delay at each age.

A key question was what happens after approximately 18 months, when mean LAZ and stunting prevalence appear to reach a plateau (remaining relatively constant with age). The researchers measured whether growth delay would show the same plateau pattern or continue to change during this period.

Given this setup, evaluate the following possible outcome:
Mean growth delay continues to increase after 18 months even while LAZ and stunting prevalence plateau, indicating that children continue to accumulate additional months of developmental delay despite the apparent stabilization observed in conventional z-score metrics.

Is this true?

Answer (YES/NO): YES